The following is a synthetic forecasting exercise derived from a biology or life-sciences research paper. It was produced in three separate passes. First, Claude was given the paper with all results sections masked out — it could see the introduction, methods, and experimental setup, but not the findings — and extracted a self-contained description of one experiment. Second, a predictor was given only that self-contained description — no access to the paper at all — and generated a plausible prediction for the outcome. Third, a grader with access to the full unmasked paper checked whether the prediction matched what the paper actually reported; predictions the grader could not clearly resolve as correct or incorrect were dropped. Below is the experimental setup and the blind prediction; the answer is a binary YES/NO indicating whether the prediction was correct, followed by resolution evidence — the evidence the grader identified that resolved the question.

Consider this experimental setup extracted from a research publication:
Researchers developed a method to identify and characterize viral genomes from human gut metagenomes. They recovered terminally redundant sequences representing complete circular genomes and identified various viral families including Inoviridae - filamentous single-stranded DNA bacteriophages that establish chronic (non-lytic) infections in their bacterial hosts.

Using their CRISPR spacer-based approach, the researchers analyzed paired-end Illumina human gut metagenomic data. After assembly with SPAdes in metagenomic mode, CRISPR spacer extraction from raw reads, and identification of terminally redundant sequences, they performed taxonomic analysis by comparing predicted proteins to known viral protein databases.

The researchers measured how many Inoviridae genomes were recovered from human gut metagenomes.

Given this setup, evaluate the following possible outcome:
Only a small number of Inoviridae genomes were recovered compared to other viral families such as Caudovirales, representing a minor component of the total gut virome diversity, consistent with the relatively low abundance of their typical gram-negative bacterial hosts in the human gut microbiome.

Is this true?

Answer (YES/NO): NO